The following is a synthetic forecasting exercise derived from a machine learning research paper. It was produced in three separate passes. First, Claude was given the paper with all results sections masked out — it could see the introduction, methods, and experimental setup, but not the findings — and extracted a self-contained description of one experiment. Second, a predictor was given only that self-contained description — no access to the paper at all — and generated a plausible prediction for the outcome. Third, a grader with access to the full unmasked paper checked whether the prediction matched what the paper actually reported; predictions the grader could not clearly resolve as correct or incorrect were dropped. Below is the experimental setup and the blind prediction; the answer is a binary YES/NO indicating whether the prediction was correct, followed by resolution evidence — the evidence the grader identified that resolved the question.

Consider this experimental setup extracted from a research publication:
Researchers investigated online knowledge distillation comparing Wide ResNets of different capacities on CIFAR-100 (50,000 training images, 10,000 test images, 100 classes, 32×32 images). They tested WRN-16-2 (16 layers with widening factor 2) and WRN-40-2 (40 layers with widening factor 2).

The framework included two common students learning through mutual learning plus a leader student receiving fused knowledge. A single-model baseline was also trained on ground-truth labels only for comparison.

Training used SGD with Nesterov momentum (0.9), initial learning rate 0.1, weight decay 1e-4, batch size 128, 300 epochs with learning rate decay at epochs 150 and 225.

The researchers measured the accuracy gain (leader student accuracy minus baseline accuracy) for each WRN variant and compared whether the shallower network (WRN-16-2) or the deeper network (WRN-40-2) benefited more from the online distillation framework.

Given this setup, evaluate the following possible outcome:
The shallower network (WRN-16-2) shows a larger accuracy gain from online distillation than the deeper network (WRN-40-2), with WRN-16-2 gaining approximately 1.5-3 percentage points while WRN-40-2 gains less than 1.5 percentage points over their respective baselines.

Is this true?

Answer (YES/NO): NO